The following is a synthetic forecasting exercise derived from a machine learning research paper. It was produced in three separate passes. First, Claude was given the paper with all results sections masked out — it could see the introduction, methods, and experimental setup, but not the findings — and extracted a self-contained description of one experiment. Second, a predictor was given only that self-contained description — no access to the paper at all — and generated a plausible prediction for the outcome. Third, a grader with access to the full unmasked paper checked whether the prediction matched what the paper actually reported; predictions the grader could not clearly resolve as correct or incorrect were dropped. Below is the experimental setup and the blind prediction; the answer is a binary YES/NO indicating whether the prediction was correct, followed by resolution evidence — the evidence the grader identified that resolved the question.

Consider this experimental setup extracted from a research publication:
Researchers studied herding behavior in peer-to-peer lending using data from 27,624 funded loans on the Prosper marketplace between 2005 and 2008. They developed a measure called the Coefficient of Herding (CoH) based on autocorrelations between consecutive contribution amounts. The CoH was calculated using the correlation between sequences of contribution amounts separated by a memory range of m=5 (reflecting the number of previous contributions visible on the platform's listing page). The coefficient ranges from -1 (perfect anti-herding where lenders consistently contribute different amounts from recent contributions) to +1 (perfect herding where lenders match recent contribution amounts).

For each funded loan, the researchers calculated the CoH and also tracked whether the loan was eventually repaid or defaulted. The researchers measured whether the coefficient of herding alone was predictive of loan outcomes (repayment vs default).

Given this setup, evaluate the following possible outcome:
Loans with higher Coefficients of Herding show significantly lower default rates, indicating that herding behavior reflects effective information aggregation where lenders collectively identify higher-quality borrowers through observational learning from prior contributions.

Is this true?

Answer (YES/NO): NO